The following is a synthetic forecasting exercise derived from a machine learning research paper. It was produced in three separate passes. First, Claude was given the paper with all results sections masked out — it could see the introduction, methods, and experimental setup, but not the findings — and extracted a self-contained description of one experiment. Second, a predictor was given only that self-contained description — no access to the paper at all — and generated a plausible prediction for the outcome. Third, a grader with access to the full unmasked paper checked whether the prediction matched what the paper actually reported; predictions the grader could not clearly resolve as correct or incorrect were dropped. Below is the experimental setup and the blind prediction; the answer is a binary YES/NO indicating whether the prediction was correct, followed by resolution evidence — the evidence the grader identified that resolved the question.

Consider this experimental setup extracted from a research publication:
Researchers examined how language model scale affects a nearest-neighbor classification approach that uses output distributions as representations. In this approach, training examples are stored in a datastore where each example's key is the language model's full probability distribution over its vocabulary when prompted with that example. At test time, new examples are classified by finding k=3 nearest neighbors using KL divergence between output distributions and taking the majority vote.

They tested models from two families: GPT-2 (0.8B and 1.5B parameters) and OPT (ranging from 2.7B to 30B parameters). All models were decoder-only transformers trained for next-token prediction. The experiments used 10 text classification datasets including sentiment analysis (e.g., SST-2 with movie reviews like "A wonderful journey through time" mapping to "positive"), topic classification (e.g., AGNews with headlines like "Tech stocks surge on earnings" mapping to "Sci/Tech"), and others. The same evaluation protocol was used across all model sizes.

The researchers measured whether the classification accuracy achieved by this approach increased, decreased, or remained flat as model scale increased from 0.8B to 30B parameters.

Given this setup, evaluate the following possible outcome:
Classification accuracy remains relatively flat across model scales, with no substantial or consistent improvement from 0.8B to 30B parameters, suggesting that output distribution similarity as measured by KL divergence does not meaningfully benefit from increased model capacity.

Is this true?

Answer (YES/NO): NO